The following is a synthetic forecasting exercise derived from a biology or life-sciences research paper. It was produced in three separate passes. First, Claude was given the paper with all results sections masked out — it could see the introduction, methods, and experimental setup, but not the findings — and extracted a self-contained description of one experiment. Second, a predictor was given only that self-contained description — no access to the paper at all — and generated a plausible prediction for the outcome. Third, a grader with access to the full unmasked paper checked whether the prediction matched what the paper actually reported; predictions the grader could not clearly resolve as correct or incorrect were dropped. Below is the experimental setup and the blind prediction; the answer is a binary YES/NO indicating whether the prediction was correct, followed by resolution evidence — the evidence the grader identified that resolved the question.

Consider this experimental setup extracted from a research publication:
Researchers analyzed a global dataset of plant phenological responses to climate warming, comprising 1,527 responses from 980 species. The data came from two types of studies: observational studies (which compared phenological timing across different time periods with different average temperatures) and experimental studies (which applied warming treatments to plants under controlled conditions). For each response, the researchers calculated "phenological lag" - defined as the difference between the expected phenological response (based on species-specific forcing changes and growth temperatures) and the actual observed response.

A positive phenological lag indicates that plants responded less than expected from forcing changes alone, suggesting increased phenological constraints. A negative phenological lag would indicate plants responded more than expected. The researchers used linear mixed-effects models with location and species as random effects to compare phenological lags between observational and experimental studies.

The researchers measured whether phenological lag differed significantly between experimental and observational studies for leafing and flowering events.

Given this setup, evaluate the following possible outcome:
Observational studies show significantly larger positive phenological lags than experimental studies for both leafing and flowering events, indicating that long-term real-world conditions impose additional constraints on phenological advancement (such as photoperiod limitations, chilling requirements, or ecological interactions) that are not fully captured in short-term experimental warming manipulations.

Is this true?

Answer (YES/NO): NO